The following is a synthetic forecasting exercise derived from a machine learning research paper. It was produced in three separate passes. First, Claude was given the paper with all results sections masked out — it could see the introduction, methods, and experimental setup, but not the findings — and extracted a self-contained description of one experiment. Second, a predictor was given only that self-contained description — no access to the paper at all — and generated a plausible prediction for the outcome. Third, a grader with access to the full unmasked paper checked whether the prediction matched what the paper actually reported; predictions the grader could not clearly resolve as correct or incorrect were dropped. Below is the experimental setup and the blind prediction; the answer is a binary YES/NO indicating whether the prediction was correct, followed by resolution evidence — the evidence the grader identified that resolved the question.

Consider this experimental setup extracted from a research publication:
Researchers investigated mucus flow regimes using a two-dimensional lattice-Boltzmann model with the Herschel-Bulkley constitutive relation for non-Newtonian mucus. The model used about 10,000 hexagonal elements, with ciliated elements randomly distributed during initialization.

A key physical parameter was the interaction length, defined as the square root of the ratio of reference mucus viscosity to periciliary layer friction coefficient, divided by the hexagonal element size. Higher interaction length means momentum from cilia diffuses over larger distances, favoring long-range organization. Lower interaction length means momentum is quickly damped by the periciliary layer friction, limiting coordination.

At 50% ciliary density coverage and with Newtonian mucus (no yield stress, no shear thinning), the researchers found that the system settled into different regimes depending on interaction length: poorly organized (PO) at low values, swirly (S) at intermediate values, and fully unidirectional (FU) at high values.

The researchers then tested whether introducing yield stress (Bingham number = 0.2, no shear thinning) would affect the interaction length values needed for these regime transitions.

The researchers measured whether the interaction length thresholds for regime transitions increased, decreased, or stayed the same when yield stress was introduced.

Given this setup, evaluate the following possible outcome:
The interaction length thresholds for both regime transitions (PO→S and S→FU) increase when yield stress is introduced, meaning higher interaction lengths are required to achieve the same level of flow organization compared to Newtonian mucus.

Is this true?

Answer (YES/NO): NO